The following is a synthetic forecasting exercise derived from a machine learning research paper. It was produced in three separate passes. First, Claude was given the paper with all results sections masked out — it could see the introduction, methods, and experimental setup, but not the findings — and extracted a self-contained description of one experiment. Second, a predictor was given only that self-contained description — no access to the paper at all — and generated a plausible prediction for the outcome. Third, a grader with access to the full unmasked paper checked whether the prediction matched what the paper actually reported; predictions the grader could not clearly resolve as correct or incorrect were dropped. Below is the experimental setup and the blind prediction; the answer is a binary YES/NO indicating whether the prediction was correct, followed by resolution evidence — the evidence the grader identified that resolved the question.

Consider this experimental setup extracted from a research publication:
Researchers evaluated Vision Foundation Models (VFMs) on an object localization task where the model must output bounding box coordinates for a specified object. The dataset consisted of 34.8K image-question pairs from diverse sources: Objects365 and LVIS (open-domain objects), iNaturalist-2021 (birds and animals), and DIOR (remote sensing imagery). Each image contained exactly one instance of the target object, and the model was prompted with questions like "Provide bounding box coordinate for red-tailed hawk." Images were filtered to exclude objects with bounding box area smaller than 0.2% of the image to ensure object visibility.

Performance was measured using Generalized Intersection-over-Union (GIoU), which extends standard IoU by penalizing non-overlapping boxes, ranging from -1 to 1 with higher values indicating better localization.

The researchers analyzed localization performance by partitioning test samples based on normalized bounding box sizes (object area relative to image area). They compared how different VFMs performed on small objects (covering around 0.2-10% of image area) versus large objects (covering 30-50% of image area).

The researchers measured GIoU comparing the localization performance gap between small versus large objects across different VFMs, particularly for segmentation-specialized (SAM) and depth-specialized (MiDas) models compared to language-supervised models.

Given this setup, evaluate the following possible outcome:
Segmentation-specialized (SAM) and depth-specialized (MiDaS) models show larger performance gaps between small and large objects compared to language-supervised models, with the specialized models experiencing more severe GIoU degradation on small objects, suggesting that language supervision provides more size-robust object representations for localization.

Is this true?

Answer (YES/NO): YES